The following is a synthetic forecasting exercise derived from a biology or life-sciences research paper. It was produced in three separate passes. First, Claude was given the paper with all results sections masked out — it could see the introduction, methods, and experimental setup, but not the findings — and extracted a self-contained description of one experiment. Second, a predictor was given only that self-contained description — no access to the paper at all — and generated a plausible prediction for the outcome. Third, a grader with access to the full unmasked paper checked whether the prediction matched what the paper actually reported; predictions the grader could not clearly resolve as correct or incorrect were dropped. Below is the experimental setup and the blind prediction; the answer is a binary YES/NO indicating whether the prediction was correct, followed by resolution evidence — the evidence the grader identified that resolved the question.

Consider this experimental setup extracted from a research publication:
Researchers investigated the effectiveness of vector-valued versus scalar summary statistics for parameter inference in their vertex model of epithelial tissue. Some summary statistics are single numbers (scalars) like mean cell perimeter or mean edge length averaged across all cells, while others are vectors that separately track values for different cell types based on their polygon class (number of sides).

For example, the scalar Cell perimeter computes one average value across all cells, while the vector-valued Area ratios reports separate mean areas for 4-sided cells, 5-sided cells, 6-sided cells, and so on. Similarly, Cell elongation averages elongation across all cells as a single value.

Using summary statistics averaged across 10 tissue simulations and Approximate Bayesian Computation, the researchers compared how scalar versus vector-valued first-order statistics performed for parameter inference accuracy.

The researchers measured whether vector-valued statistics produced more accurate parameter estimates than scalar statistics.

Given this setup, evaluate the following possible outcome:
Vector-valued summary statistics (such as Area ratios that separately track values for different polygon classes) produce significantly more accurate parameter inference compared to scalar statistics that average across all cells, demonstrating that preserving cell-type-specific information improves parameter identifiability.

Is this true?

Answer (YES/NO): YES